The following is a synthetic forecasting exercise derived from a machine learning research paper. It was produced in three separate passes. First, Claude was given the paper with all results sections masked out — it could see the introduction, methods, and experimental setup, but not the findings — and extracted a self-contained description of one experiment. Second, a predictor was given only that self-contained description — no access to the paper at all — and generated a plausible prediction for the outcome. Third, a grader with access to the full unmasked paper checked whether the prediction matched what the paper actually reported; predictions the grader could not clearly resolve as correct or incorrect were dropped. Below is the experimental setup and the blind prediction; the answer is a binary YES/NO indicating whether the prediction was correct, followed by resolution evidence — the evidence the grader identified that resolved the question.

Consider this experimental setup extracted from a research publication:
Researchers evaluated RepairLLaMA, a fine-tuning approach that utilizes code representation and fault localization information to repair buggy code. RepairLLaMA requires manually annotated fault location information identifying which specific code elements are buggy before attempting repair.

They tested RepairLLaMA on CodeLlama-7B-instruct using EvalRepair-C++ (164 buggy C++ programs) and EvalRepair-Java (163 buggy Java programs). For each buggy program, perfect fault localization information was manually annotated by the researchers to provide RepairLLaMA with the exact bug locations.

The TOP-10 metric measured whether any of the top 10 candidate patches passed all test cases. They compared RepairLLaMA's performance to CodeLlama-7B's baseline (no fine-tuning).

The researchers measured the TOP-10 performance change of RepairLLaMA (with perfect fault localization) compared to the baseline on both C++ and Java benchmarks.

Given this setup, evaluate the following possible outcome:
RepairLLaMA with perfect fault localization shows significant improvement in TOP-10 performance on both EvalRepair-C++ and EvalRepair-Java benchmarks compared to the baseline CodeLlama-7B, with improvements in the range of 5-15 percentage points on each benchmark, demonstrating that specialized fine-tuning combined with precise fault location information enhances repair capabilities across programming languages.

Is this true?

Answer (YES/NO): NO